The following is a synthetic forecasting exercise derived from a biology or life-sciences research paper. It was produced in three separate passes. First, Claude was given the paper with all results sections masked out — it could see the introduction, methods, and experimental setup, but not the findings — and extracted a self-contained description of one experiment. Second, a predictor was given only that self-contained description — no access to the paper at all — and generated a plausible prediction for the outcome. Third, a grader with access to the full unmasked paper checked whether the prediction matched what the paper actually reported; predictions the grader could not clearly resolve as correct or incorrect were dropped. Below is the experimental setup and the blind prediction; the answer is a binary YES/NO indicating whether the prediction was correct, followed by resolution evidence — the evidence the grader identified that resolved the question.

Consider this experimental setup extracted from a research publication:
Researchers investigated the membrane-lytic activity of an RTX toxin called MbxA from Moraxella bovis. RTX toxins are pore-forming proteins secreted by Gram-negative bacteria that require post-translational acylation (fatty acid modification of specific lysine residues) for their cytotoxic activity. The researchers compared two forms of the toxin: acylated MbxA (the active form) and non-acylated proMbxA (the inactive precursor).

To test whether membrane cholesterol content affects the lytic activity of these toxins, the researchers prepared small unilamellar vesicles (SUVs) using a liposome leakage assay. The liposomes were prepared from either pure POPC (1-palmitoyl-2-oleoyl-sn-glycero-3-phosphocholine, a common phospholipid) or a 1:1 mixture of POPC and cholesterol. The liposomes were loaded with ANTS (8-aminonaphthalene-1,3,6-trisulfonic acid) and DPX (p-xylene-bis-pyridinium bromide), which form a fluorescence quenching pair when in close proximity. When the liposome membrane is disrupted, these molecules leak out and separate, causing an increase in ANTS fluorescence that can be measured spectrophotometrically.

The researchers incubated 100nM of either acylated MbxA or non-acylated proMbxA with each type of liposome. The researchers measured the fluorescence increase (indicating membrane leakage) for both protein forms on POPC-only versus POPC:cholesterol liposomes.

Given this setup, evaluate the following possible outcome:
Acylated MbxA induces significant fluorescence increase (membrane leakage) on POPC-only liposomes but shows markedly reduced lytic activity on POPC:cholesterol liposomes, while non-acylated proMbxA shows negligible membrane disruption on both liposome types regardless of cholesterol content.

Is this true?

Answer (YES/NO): NO